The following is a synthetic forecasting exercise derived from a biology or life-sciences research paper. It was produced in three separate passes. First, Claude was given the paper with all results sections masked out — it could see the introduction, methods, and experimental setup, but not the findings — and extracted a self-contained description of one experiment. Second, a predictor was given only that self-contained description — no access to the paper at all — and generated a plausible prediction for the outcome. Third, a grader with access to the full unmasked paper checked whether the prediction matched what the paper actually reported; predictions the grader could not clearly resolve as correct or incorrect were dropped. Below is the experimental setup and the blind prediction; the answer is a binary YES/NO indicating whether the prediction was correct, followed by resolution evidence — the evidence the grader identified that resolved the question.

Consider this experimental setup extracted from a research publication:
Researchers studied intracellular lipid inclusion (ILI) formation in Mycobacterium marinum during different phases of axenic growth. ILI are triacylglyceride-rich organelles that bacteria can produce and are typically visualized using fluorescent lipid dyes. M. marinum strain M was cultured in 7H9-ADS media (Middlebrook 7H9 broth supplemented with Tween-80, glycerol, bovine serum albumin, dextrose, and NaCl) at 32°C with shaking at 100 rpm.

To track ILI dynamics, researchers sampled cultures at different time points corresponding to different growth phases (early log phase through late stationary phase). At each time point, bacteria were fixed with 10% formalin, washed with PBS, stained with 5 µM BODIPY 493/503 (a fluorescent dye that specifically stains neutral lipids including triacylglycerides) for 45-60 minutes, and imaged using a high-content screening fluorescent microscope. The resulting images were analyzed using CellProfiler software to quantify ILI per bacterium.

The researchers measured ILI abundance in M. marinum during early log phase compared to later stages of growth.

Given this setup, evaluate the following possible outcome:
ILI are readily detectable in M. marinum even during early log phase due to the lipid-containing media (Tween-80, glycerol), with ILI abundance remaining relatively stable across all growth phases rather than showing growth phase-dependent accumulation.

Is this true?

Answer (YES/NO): NO